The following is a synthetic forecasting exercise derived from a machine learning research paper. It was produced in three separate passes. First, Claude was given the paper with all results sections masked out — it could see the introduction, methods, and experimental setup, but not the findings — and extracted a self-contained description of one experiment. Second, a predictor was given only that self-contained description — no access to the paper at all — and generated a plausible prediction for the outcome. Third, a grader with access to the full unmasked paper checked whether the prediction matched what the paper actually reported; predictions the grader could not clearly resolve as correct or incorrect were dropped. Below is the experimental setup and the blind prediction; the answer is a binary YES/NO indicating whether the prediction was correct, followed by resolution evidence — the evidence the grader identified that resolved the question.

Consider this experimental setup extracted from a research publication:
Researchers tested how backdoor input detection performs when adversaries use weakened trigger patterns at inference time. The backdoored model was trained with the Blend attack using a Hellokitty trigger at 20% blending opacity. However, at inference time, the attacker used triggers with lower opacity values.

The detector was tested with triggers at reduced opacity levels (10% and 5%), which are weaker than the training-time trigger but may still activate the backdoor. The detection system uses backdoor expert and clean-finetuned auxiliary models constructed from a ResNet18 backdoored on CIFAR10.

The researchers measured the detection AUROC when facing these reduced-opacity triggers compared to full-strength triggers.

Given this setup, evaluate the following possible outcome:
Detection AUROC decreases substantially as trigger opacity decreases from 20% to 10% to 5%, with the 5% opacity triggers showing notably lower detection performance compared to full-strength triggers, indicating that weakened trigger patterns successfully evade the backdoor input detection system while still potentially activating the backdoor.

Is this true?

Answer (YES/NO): NO